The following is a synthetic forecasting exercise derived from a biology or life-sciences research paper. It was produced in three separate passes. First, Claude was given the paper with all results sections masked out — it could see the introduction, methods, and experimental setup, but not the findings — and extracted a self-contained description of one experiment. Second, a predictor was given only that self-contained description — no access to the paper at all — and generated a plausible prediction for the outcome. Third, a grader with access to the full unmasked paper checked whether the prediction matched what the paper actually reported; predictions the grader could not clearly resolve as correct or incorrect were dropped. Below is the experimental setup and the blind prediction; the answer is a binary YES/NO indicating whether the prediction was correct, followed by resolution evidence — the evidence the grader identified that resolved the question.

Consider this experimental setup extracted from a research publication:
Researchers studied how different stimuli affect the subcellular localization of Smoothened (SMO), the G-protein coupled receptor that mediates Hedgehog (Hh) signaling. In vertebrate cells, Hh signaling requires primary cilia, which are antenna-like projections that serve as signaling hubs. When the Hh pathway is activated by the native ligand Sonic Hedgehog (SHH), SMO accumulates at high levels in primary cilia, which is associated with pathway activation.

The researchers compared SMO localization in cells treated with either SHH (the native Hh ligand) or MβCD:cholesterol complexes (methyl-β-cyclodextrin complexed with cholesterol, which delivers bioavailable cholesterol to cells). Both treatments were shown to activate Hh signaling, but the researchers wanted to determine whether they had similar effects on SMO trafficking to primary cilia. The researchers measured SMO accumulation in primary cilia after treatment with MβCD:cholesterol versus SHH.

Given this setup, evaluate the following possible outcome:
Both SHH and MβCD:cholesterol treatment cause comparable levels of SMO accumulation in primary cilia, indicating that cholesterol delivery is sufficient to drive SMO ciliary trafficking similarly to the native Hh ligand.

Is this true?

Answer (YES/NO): NO